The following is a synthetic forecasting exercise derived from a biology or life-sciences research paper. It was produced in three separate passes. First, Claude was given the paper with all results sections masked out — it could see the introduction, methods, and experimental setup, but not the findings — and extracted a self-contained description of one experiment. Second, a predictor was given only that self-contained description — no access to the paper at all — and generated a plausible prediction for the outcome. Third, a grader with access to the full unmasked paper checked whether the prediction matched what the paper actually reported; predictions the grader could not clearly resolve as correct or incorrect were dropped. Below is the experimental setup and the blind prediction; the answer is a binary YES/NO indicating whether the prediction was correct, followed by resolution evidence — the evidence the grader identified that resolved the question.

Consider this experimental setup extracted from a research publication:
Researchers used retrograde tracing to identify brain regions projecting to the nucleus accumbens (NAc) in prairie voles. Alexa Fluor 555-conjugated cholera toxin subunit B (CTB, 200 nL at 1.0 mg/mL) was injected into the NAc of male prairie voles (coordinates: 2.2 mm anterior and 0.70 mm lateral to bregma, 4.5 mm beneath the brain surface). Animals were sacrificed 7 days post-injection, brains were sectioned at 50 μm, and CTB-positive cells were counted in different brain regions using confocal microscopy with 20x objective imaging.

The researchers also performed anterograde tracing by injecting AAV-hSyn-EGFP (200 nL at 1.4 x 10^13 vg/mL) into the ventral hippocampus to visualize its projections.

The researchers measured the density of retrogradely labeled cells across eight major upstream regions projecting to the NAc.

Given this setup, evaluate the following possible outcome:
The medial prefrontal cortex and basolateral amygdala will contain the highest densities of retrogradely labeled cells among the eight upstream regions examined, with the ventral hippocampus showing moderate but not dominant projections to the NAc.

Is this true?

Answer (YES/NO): NO